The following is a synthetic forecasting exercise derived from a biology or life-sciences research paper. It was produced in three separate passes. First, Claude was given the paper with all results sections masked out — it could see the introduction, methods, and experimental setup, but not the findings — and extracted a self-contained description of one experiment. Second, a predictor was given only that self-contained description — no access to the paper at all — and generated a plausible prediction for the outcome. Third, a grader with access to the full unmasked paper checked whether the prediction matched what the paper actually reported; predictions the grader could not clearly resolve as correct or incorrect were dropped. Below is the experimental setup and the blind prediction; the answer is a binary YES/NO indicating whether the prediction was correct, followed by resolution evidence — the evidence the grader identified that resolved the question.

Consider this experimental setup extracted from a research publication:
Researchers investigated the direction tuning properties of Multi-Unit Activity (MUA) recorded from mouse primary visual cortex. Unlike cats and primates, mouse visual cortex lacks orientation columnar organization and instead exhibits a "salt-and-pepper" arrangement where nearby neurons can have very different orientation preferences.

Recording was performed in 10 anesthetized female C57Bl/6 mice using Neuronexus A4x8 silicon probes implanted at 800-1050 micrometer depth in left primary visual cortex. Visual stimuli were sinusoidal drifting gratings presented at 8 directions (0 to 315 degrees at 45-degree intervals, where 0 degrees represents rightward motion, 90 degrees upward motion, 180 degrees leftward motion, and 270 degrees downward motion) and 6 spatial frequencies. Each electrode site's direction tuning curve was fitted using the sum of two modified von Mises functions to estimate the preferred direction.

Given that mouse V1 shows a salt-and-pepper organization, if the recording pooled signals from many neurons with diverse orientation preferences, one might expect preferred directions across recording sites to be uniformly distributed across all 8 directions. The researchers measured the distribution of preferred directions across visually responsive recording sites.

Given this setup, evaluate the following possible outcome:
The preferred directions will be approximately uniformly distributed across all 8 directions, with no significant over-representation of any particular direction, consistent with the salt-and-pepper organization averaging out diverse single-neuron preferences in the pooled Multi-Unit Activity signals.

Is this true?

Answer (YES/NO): NO